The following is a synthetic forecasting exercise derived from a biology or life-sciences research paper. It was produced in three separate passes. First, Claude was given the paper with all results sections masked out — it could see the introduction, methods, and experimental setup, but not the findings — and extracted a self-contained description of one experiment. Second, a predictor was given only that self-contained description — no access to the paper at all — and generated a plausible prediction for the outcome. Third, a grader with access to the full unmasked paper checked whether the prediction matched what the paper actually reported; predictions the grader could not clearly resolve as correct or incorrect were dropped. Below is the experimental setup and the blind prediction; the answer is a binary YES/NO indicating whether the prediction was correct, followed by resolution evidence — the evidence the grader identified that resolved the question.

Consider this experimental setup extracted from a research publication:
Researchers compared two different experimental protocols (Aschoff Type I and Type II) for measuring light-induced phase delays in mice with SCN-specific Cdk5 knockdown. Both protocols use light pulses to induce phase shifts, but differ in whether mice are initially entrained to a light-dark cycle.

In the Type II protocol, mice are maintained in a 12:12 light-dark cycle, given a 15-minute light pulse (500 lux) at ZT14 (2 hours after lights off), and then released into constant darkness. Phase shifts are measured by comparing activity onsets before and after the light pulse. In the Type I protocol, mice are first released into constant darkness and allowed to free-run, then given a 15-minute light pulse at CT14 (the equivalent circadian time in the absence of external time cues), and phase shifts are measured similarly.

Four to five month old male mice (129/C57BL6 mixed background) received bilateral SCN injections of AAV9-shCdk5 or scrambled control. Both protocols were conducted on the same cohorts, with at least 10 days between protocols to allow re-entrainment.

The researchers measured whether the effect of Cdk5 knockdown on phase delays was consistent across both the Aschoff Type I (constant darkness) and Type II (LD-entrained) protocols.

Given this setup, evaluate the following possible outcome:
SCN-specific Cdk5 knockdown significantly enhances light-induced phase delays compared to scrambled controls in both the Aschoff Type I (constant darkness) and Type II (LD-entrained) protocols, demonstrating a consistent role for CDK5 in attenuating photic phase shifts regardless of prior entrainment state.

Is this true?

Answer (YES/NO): NO